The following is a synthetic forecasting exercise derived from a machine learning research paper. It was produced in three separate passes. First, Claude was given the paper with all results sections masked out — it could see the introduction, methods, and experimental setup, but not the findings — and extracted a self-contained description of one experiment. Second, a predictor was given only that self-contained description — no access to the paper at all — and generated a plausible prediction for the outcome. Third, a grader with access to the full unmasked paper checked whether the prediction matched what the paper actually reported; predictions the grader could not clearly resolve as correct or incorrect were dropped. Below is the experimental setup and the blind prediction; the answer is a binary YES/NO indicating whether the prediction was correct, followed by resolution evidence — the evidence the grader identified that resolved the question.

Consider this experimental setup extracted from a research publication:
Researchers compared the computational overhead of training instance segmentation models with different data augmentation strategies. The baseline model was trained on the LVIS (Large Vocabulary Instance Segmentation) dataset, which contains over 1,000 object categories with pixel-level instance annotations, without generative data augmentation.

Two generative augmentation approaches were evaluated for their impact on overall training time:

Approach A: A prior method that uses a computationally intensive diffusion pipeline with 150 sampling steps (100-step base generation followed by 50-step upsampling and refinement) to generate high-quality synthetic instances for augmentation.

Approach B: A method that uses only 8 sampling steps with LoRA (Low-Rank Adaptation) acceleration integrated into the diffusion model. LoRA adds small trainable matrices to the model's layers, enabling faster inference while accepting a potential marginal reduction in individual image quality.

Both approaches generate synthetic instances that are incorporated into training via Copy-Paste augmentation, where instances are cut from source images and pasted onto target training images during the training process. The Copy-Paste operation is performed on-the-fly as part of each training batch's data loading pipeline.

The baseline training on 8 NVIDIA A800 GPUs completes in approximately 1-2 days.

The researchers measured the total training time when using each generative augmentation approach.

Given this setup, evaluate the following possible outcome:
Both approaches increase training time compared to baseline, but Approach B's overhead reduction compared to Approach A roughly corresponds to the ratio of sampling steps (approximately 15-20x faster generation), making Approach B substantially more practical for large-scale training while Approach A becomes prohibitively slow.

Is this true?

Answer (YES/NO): NO